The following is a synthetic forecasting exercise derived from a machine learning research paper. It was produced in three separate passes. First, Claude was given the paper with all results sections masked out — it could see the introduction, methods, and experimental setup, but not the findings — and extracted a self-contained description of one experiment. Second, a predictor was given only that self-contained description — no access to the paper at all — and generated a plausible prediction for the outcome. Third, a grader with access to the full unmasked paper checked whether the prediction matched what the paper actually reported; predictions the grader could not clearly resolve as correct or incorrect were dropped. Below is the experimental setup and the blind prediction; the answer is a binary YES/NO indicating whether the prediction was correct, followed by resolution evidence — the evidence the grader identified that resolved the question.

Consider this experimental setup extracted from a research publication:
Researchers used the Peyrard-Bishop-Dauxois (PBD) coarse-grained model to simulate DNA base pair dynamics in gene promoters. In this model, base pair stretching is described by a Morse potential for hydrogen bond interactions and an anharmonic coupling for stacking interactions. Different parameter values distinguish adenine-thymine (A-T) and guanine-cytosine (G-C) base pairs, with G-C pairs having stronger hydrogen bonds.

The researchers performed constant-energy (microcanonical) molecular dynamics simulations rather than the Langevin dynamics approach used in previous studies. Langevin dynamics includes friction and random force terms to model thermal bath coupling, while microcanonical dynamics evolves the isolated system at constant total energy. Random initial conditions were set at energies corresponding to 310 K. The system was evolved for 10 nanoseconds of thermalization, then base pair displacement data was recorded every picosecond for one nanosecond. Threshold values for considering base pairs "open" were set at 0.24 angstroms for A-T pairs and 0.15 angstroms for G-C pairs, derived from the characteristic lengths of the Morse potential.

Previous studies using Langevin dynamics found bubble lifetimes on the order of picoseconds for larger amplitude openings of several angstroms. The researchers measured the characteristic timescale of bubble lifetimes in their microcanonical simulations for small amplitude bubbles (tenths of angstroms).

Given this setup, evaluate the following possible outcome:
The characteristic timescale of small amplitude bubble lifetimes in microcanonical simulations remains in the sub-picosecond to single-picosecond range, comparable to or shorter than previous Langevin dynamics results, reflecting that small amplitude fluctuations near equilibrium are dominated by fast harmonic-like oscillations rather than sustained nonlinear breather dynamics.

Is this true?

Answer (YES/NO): YES